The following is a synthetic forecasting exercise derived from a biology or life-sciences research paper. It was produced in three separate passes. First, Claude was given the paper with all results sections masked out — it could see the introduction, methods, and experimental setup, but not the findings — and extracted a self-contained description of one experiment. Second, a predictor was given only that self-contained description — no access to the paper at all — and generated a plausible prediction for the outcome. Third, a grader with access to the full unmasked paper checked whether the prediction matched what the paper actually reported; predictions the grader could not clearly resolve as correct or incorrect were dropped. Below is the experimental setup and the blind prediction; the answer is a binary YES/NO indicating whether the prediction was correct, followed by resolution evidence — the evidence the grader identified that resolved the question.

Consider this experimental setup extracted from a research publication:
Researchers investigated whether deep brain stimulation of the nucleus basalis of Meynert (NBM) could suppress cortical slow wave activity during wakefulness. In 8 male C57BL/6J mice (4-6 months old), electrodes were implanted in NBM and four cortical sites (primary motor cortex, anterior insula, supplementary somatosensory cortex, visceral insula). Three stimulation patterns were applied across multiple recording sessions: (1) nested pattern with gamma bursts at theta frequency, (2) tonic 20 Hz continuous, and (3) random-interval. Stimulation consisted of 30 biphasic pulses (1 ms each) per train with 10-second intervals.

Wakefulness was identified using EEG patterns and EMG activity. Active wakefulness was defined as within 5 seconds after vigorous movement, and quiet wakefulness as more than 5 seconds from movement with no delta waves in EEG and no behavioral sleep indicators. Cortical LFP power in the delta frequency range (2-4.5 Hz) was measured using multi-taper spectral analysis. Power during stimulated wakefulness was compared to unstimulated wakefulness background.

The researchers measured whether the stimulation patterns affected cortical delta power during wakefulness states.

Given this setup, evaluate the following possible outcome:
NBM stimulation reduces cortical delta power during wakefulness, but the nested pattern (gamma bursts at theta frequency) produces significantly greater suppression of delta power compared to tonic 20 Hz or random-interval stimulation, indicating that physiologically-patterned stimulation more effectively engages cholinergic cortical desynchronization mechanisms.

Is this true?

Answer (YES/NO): NO